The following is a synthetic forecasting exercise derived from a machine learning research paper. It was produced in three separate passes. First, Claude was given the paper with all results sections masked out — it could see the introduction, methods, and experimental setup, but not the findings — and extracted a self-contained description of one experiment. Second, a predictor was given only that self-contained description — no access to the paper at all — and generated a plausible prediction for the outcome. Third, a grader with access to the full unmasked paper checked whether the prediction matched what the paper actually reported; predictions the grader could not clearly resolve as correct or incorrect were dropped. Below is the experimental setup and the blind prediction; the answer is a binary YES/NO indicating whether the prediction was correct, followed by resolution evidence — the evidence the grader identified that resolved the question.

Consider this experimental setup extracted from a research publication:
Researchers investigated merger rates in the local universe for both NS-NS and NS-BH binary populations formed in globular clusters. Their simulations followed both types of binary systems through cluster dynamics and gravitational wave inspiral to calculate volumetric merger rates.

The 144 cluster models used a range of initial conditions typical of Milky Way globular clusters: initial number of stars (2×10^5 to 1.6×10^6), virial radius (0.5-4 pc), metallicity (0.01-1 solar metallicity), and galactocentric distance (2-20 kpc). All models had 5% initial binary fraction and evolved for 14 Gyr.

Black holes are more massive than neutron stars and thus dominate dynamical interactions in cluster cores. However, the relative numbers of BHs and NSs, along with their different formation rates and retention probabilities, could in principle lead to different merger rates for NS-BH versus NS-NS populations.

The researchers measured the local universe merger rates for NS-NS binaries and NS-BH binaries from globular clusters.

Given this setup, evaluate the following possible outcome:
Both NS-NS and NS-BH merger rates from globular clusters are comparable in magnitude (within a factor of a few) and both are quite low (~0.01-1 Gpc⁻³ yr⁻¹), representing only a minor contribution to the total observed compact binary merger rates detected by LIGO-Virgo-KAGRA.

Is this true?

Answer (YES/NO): YES